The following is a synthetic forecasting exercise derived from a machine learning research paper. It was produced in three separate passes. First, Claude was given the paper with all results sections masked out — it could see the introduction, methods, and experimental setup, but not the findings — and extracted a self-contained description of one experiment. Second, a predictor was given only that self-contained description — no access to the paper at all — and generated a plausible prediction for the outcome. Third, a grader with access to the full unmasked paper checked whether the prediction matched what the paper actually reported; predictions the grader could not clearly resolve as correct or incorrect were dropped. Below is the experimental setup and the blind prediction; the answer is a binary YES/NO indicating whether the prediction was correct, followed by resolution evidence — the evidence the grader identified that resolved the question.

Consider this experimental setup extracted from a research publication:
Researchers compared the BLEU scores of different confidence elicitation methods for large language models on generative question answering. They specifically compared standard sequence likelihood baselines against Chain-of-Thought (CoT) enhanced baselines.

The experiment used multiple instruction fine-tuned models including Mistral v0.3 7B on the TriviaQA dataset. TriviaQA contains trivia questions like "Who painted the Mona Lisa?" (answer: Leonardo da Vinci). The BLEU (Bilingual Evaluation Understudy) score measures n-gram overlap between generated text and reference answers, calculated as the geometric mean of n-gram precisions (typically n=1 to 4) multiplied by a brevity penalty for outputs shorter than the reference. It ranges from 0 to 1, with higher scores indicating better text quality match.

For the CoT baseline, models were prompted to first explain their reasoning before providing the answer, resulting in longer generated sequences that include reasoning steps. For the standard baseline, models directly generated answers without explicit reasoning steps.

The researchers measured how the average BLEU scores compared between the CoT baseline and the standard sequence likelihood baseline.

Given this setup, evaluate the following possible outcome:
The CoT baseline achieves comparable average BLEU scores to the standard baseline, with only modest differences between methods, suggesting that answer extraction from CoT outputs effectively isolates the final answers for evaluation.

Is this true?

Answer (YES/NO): NO